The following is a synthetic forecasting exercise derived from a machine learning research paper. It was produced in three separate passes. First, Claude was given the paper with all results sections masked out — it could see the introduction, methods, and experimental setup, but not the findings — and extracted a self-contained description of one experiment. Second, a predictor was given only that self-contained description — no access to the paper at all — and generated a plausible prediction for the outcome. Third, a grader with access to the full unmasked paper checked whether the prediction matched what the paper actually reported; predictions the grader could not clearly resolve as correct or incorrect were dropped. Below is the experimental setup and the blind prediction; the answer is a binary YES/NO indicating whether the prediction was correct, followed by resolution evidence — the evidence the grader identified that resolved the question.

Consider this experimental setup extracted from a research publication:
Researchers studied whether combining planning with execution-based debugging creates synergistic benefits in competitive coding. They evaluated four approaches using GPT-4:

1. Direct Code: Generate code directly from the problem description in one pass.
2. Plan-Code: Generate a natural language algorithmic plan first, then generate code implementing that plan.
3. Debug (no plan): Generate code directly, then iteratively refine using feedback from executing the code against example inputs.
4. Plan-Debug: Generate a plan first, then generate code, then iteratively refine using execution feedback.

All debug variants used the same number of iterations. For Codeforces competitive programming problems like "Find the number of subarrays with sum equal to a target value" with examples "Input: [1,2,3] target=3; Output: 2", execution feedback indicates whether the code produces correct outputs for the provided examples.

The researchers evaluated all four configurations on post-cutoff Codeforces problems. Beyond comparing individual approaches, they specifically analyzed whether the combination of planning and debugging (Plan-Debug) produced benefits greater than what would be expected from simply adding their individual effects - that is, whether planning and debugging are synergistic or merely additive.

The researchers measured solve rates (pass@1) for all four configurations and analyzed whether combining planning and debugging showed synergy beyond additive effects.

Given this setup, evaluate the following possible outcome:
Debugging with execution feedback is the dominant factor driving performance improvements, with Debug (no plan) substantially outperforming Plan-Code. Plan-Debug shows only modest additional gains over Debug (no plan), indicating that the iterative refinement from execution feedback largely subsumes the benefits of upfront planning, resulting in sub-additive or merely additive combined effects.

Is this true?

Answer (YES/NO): NO